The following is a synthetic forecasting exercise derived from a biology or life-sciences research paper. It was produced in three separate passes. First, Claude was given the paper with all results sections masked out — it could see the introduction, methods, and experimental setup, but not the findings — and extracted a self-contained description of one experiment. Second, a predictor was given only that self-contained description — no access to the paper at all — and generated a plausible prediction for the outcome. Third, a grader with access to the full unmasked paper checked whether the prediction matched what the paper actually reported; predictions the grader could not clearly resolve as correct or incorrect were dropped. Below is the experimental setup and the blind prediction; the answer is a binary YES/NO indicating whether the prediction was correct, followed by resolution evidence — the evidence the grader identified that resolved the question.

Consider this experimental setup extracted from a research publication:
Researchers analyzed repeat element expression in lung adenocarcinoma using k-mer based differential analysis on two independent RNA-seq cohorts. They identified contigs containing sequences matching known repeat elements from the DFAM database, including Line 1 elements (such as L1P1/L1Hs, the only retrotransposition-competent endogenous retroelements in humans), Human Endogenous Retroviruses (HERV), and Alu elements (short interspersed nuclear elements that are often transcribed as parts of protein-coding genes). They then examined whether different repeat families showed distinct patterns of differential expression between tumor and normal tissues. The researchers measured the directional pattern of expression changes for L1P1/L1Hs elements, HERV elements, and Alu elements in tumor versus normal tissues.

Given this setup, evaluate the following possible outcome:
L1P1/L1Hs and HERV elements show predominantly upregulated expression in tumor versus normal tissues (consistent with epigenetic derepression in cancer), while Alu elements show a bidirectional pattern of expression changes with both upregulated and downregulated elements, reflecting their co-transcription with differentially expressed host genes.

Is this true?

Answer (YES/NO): YES